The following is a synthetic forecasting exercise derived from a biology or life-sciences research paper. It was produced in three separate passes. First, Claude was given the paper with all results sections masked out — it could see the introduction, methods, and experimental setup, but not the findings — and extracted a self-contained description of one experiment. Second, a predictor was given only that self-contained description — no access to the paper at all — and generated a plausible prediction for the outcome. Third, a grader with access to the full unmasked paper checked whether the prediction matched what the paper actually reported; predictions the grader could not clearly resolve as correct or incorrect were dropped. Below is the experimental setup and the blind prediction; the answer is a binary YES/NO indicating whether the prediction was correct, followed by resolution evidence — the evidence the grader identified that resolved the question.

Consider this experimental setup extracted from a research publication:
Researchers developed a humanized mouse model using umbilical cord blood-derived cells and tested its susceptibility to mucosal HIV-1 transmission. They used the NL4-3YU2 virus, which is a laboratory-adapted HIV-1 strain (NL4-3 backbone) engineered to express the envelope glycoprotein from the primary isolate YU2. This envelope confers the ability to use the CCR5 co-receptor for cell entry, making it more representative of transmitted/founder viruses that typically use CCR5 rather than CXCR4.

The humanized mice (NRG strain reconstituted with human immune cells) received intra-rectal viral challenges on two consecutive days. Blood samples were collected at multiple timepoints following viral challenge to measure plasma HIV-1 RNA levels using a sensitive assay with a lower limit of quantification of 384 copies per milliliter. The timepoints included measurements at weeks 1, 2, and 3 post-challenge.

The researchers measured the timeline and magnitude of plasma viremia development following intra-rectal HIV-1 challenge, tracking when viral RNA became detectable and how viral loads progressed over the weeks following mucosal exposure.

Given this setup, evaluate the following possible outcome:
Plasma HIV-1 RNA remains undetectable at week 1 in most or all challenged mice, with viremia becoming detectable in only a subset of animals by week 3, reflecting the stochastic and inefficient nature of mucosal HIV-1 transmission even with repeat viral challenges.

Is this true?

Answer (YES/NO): NO